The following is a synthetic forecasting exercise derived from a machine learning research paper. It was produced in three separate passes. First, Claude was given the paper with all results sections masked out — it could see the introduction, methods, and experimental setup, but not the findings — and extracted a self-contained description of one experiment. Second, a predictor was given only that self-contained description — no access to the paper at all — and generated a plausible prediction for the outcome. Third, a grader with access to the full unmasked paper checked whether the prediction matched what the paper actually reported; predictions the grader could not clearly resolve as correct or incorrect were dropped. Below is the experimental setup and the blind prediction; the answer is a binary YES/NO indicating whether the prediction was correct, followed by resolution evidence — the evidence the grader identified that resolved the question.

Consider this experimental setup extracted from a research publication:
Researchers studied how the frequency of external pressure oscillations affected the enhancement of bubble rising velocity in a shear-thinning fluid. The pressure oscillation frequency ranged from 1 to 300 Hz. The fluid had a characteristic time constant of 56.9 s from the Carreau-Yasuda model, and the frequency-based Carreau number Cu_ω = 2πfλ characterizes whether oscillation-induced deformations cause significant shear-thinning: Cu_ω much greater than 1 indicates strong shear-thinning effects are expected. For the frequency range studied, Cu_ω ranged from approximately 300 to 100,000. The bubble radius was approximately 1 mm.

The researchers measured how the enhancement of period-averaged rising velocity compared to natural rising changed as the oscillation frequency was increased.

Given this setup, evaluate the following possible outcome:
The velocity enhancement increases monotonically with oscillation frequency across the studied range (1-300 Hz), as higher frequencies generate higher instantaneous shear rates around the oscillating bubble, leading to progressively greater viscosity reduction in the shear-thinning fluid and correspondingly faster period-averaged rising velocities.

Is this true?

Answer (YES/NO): YES